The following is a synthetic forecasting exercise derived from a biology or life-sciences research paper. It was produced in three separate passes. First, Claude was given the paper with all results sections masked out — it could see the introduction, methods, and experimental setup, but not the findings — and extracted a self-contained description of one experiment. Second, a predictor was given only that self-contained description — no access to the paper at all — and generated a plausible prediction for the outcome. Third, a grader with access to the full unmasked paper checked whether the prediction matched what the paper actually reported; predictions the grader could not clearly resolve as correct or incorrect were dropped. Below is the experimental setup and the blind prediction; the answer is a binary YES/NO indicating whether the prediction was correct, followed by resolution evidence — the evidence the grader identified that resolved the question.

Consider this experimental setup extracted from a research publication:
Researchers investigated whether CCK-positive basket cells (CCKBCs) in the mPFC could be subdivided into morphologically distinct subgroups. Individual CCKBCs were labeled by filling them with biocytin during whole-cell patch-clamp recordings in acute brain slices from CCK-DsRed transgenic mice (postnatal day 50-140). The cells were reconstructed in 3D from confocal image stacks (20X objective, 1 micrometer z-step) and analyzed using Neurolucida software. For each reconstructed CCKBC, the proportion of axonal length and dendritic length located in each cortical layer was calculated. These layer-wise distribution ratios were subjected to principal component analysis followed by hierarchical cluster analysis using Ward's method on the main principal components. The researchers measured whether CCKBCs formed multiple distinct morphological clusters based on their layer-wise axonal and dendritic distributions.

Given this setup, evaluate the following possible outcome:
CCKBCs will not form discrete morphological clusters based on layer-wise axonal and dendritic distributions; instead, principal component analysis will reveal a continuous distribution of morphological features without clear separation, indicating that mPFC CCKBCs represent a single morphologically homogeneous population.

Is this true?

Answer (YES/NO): NO